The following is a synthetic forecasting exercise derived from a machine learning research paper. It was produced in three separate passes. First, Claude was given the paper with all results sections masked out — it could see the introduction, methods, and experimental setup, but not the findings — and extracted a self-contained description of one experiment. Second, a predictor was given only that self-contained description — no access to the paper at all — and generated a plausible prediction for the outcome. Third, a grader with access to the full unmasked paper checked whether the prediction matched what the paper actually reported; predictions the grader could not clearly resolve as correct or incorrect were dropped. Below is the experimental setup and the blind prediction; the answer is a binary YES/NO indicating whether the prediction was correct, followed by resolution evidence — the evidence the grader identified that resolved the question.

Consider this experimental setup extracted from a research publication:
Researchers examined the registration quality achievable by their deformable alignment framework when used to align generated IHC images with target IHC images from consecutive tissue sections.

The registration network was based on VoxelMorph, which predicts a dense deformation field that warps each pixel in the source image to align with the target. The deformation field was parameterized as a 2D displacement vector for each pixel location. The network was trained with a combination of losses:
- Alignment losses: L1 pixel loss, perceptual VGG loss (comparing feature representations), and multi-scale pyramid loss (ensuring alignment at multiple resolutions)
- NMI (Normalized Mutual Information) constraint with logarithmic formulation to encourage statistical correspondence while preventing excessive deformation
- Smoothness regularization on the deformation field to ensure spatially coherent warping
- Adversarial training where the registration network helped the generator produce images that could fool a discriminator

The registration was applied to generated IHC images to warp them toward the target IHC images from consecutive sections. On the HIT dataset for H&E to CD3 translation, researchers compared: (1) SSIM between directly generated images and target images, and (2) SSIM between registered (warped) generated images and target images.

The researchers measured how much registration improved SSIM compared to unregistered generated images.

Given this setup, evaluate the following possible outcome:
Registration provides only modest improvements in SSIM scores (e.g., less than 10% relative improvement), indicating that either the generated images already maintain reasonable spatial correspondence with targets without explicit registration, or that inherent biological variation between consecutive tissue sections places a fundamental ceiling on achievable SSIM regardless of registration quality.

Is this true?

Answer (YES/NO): NO